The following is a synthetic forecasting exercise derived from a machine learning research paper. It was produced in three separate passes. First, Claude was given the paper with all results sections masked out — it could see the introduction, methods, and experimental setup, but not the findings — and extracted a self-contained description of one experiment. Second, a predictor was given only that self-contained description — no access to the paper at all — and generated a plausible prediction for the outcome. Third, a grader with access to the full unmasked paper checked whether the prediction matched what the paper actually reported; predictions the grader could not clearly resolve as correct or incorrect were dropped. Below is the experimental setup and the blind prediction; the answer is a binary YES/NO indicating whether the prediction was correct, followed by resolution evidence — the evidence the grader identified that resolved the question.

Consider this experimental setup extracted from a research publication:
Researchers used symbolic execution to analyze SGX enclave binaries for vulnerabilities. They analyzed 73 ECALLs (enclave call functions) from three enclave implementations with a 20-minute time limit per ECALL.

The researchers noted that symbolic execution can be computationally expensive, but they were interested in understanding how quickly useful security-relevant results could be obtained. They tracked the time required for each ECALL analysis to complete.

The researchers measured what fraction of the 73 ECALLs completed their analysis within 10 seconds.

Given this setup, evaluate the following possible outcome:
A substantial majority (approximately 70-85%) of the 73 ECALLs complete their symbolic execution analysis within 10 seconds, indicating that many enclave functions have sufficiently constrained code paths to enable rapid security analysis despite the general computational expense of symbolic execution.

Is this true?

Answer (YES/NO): NO